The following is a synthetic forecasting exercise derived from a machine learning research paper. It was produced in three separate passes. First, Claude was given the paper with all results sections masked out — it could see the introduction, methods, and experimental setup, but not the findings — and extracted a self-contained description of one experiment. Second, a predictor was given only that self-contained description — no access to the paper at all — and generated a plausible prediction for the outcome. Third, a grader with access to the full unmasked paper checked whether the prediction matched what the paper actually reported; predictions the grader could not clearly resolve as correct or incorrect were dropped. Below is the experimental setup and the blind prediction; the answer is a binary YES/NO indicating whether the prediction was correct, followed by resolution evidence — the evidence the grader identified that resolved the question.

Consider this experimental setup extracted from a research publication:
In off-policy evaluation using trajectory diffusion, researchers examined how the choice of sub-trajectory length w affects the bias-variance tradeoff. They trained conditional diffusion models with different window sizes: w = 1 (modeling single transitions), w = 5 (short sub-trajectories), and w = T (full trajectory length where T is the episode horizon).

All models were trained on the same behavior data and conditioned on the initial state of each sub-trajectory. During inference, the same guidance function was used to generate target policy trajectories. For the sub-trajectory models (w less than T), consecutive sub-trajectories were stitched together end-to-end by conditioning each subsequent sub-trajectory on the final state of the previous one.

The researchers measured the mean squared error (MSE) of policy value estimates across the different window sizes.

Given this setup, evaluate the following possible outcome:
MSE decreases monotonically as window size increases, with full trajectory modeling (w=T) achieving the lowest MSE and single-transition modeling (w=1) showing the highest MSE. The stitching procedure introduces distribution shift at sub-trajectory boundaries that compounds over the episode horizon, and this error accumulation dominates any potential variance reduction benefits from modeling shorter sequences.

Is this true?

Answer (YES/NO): NO